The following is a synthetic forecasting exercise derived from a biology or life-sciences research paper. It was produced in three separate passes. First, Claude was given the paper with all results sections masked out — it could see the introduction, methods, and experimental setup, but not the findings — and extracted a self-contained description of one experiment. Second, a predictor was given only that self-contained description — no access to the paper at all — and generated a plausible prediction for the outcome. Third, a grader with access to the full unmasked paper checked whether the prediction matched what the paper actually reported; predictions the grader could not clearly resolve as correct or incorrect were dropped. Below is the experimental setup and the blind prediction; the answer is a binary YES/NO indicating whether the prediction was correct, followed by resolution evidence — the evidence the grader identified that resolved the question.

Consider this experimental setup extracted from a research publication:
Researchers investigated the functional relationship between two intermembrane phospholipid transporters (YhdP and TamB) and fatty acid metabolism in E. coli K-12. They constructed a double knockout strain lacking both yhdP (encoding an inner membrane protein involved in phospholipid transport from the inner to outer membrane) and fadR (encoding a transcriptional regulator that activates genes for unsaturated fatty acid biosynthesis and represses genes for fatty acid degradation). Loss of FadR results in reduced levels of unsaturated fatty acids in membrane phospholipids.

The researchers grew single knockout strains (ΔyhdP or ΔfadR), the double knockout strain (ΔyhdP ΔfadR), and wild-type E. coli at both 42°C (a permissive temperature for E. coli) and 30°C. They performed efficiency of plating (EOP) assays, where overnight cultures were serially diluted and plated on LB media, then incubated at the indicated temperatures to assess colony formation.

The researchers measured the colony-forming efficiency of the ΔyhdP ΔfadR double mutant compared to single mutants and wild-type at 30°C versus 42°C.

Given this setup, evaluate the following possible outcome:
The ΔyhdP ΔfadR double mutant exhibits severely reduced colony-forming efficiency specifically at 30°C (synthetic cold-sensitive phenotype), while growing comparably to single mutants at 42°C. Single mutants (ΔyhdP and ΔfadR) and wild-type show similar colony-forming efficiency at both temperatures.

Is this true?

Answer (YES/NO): YES